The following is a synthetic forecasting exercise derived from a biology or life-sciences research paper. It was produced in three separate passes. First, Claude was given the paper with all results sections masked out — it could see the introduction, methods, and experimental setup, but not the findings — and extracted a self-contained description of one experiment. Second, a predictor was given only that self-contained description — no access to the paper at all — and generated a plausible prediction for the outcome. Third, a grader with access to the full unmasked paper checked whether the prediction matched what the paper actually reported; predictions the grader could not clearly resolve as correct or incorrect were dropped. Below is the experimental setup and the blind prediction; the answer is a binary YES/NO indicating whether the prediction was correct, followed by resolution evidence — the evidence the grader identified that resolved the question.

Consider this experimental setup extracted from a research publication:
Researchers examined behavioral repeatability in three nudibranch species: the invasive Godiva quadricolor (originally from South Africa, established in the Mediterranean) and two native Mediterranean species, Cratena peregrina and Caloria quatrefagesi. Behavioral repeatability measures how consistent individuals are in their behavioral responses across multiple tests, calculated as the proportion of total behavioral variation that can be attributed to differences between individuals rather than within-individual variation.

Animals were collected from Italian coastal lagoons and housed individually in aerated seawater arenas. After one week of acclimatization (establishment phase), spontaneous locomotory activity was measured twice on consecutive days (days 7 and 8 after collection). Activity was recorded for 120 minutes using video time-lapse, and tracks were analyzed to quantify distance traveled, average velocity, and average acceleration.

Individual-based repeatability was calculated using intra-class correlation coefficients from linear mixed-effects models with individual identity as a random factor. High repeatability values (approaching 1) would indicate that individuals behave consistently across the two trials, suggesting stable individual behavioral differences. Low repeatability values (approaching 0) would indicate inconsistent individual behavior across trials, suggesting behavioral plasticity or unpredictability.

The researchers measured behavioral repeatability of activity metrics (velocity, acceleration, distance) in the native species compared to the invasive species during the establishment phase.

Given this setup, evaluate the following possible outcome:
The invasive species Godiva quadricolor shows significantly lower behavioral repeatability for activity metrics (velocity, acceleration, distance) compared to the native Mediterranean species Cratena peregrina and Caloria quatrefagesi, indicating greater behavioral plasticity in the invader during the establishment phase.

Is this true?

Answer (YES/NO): YES